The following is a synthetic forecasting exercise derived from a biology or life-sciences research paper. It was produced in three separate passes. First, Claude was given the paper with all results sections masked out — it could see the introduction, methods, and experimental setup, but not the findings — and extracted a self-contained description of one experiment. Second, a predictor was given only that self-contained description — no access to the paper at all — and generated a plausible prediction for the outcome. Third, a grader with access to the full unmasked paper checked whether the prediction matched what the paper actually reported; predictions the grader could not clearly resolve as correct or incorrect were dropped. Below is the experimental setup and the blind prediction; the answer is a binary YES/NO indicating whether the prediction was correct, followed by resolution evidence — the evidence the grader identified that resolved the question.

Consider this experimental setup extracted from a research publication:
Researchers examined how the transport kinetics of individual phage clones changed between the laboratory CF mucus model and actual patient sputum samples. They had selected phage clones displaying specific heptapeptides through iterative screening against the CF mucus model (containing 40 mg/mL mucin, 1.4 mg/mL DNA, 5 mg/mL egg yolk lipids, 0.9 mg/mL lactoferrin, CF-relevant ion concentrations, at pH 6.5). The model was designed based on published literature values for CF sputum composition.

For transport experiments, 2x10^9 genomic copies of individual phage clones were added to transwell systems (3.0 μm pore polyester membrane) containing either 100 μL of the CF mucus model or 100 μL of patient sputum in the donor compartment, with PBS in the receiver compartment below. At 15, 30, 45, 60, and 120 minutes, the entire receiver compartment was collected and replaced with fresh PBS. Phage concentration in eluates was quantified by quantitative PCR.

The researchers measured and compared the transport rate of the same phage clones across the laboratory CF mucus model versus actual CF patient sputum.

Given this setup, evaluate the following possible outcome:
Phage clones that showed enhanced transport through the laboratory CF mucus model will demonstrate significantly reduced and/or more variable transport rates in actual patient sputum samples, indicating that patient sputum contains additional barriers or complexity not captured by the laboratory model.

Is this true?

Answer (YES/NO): YES